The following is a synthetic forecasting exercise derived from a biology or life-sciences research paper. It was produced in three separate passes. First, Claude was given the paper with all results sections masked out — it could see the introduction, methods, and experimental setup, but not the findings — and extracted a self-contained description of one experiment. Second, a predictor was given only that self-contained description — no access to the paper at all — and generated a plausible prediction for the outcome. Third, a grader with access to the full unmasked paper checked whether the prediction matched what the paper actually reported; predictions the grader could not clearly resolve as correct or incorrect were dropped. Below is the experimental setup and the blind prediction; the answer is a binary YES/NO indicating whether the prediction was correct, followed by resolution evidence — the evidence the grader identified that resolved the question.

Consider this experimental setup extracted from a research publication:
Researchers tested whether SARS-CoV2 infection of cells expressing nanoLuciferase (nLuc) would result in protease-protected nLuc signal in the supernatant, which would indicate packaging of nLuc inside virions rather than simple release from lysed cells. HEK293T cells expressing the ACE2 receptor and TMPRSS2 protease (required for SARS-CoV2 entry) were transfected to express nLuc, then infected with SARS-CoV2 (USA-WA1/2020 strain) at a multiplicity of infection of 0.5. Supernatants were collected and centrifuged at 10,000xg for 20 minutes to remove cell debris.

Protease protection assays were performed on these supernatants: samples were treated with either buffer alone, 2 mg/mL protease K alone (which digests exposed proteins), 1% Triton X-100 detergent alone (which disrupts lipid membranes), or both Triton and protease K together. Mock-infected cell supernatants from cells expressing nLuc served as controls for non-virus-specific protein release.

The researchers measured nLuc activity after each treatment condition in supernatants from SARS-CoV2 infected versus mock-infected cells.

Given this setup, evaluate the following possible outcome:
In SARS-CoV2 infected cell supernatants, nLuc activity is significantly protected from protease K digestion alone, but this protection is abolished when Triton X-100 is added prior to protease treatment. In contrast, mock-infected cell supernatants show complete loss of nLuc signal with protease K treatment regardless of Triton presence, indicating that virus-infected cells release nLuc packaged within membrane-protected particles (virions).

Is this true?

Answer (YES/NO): NO